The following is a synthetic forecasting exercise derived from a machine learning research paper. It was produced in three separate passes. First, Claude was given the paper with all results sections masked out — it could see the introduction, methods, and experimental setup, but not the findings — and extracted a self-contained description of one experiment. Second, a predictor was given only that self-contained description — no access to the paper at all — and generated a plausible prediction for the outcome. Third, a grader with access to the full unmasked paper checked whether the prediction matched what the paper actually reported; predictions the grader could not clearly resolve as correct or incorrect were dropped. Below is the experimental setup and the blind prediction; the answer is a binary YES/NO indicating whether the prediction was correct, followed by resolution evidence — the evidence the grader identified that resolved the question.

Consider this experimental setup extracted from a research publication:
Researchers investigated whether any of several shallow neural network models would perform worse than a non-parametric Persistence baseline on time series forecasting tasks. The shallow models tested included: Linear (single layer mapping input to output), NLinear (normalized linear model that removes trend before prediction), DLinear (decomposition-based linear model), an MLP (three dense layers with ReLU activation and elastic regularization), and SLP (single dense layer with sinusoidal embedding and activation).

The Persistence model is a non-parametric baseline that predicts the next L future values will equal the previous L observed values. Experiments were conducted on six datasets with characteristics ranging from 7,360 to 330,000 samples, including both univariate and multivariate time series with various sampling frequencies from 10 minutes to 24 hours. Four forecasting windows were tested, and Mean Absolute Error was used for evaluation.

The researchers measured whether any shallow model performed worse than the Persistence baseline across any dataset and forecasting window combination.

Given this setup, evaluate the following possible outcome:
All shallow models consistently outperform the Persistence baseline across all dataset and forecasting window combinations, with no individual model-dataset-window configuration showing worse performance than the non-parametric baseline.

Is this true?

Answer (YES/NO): YES